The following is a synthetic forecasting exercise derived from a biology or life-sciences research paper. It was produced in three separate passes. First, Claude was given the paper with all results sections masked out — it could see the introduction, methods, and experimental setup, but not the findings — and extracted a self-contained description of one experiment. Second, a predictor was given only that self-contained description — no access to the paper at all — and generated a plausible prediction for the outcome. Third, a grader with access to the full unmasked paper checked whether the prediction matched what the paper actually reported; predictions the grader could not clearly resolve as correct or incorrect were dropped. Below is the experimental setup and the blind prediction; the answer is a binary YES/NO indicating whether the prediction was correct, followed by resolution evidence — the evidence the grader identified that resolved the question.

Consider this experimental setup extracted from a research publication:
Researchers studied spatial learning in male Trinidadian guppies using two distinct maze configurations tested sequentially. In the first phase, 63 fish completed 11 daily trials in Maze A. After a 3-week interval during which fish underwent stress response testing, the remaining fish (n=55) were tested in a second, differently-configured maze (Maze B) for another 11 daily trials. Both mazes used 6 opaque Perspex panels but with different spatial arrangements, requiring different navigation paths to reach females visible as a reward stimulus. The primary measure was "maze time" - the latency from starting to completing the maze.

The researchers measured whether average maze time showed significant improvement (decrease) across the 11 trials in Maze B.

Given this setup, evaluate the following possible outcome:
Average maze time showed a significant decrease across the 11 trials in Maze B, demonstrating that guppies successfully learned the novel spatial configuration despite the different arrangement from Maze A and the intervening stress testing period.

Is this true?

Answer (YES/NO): NO